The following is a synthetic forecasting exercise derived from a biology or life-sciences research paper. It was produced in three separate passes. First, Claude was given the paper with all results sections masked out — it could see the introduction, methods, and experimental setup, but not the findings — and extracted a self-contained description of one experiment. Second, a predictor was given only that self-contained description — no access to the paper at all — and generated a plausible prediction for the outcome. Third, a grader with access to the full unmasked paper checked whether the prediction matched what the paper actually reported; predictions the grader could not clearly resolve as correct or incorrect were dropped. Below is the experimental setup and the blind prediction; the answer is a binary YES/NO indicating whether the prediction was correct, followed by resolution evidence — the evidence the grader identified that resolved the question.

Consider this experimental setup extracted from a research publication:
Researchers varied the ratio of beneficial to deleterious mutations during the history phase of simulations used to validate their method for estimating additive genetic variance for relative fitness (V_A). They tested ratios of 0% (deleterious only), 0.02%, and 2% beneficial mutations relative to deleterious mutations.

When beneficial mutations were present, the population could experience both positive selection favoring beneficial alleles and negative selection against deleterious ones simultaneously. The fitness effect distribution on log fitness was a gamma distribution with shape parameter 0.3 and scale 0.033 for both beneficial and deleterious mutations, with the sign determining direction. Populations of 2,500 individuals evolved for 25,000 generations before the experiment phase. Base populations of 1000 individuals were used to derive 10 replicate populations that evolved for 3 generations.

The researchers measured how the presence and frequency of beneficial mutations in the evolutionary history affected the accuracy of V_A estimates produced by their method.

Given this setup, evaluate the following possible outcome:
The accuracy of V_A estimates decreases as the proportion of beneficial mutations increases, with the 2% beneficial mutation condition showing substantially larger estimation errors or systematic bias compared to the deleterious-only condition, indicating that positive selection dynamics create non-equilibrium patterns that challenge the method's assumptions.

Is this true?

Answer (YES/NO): NO